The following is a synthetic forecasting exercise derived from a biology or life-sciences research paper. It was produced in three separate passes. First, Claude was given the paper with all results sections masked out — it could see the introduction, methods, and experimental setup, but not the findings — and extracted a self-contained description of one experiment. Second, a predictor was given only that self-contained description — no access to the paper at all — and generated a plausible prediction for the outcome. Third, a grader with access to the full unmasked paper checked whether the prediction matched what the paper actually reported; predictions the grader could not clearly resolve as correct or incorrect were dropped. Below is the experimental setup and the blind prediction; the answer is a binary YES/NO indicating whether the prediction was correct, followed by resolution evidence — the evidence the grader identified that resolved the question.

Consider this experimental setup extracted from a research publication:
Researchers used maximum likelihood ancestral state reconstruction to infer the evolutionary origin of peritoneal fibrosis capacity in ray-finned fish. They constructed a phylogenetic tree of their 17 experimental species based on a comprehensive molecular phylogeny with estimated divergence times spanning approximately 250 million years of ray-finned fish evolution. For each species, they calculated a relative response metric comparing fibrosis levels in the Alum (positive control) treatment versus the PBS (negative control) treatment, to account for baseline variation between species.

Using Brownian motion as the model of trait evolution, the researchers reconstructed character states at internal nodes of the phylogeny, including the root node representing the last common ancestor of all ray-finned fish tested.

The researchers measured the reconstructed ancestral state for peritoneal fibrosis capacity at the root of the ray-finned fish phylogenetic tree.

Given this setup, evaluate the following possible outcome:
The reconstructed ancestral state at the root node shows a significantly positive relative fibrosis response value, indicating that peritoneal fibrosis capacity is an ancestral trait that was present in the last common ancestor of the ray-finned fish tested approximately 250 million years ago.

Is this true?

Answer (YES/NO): YES